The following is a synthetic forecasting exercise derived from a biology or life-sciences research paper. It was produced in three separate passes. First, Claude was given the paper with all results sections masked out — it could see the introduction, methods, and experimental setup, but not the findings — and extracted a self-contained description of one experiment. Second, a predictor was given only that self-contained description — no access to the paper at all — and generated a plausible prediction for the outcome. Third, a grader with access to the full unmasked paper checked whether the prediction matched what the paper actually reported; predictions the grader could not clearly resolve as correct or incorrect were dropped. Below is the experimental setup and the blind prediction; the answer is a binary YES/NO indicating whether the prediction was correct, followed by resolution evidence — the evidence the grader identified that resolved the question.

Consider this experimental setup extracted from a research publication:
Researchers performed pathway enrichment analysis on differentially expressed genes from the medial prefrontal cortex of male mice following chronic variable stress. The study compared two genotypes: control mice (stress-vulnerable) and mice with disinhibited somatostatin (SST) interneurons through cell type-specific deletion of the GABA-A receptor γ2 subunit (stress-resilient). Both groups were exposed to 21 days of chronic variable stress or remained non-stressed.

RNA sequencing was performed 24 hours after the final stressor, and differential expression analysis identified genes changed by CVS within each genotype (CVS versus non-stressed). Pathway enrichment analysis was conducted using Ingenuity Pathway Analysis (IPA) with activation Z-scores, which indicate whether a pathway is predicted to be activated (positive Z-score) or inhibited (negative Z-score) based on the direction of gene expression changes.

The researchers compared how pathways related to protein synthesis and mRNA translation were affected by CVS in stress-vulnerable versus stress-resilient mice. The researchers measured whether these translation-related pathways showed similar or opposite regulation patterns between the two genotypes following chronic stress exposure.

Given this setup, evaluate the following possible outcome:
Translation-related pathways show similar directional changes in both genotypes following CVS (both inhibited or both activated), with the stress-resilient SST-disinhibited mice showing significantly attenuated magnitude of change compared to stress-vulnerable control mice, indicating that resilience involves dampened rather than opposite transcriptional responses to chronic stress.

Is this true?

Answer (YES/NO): NO